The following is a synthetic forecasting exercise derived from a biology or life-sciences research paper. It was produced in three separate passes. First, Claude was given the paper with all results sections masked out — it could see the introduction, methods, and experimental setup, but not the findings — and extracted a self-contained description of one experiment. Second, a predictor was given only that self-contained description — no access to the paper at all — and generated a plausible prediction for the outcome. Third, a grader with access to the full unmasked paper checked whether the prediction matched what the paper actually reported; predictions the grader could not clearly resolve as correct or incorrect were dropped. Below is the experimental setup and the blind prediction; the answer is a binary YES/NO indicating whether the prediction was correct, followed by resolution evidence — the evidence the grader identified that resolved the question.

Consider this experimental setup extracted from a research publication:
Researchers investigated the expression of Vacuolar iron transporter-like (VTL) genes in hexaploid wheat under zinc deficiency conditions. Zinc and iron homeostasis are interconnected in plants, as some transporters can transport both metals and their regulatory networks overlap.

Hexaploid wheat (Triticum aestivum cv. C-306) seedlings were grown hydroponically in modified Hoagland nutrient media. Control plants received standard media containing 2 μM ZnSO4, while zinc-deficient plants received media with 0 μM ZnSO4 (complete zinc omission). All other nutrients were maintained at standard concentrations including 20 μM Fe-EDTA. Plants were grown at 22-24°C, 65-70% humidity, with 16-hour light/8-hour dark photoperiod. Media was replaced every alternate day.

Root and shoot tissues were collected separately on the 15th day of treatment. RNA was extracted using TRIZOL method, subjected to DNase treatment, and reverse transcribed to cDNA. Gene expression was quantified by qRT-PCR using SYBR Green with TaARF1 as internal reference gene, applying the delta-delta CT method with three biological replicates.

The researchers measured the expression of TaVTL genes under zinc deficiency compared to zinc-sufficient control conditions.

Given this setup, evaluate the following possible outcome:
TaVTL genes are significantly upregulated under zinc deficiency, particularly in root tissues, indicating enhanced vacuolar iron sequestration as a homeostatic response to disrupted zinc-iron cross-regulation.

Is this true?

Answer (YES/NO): YES